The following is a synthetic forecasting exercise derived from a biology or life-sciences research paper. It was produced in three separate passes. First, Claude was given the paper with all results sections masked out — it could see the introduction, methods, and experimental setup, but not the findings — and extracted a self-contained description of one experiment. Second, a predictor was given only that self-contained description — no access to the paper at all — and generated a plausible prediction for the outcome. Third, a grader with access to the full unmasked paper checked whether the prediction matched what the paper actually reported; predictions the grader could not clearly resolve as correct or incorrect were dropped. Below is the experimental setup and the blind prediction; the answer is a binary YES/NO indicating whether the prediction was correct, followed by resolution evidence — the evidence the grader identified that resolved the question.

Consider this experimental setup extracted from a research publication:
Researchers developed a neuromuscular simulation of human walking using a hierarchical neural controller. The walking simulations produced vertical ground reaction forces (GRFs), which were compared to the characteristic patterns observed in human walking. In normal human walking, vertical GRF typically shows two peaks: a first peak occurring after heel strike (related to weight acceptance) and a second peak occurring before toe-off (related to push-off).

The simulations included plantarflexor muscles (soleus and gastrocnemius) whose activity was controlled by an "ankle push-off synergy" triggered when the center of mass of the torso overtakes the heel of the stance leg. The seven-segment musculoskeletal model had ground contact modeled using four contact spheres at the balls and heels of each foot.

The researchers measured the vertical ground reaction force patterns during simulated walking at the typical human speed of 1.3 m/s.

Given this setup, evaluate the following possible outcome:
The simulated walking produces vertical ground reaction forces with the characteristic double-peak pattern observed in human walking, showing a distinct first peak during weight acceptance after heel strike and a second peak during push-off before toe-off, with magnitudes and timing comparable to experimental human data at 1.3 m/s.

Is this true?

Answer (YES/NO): NO